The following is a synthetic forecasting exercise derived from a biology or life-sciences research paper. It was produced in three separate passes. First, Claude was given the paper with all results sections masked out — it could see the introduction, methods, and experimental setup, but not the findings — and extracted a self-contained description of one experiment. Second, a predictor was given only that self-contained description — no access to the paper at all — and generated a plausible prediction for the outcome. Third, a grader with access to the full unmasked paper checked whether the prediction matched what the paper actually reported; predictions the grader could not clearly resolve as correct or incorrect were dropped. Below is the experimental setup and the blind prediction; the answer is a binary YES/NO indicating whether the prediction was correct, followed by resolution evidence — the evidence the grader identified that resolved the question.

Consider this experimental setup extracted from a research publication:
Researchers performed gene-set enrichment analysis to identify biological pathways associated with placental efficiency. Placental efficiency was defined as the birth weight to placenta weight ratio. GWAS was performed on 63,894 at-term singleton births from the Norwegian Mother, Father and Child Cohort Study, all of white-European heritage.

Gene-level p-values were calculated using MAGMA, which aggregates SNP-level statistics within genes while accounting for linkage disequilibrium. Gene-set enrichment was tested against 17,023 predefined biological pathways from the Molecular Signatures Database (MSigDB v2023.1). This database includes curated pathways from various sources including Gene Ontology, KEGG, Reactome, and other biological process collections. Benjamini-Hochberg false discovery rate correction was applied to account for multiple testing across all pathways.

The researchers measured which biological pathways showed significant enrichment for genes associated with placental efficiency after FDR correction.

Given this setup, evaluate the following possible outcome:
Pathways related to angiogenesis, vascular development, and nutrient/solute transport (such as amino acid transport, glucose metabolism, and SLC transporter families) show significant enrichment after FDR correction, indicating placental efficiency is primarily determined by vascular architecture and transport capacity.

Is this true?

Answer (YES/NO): NO